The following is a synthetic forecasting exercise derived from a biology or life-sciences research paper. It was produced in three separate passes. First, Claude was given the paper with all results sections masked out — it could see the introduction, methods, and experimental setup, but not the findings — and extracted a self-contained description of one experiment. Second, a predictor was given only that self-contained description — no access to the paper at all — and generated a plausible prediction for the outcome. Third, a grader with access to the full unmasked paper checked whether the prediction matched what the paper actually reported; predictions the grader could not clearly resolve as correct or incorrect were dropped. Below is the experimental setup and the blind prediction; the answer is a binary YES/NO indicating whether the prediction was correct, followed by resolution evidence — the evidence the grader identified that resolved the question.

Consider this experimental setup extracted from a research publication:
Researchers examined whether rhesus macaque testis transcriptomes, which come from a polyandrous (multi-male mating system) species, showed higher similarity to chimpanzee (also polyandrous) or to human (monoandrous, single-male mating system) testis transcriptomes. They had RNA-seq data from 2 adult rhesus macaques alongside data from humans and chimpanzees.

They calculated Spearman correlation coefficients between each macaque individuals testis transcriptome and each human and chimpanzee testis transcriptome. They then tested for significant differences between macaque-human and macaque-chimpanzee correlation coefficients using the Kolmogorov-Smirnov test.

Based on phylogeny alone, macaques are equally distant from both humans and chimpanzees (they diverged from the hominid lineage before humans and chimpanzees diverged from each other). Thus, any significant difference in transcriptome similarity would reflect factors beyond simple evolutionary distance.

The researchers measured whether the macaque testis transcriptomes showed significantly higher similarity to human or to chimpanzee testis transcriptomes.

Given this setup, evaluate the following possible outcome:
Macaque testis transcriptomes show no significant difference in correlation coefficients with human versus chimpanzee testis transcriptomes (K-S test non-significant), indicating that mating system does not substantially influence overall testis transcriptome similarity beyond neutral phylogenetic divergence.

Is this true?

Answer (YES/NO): NO